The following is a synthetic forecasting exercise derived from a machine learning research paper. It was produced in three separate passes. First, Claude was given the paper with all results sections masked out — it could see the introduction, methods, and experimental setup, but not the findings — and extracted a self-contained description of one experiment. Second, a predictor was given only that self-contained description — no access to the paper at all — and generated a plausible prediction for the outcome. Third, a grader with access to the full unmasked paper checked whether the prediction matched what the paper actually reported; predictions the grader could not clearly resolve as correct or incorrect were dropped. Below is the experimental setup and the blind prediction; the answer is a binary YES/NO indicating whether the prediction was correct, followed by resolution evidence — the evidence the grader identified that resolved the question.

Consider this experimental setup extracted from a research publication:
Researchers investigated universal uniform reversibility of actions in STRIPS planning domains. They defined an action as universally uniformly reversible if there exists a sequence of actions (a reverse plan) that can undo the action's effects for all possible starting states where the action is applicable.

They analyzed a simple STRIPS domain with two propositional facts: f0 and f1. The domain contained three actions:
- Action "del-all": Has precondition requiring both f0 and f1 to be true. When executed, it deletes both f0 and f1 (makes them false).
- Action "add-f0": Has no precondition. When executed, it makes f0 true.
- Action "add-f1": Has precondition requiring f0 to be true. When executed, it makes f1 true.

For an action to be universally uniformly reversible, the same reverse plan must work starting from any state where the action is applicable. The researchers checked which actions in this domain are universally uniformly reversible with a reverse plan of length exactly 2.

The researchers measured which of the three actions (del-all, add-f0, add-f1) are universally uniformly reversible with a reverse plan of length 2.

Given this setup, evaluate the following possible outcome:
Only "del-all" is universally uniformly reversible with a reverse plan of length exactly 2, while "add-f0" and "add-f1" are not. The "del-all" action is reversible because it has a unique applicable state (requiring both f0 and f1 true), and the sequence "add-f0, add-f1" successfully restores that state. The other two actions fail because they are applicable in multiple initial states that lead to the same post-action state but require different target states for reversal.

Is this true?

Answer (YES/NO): YES